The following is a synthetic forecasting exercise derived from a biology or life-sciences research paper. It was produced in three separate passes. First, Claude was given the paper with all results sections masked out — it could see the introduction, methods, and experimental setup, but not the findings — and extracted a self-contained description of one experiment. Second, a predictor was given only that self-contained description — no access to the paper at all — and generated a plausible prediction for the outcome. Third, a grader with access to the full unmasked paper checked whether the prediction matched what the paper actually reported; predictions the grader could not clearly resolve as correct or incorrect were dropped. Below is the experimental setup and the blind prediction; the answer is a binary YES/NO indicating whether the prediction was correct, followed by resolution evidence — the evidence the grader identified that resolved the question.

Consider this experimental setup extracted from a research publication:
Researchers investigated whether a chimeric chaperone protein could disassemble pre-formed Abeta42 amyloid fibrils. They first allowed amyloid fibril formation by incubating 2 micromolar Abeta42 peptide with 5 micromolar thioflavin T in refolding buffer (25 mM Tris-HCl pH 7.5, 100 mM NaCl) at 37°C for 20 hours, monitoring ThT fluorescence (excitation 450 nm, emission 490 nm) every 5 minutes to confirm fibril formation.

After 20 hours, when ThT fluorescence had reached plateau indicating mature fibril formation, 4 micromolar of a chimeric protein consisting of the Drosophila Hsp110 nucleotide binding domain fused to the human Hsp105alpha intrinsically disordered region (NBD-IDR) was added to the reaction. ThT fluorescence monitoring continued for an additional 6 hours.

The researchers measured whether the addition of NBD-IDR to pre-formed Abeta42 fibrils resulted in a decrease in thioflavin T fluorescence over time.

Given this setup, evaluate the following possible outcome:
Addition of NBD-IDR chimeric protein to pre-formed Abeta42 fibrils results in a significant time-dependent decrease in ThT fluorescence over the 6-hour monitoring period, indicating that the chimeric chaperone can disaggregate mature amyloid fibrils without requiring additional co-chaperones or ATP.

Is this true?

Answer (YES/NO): NO